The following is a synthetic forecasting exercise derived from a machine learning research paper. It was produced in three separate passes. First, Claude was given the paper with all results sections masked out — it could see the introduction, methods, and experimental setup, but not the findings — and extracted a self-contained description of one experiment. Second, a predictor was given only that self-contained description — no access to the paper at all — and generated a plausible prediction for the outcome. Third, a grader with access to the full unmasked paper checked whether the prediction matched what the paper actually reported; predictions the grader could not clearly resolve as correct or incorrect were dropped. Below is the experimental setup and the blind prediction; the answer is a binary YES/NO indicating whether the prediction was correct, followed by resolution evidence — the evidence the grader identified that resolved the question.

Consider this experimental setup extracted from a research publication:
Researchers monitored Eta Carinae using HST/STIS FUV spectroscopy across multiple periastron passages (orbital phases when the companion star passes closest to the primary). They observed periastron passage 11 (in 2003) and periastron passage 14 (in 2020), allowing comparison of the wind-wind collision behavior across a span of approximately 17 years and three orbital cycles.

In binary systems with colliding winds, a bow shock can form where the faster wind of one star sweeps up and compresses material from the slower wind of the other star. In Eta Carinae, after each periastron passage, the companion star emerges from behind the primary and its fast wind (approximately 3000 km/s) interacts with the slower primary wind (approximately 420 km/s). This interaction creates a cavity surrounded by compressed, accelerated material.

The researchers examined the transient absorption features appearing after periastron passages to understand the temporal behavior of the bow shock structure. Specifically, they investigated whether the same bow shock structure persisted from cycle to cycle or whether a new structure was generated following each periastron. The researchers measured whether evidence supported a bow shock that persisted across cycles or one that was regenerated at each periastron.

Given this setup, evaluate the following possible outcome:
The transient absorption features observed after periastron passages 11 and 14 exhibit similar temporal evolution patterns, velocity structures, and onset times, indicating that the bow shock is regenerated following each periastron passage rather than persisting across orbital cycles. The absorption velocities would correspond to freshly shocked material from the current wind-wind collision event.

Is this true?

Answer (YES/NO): YES